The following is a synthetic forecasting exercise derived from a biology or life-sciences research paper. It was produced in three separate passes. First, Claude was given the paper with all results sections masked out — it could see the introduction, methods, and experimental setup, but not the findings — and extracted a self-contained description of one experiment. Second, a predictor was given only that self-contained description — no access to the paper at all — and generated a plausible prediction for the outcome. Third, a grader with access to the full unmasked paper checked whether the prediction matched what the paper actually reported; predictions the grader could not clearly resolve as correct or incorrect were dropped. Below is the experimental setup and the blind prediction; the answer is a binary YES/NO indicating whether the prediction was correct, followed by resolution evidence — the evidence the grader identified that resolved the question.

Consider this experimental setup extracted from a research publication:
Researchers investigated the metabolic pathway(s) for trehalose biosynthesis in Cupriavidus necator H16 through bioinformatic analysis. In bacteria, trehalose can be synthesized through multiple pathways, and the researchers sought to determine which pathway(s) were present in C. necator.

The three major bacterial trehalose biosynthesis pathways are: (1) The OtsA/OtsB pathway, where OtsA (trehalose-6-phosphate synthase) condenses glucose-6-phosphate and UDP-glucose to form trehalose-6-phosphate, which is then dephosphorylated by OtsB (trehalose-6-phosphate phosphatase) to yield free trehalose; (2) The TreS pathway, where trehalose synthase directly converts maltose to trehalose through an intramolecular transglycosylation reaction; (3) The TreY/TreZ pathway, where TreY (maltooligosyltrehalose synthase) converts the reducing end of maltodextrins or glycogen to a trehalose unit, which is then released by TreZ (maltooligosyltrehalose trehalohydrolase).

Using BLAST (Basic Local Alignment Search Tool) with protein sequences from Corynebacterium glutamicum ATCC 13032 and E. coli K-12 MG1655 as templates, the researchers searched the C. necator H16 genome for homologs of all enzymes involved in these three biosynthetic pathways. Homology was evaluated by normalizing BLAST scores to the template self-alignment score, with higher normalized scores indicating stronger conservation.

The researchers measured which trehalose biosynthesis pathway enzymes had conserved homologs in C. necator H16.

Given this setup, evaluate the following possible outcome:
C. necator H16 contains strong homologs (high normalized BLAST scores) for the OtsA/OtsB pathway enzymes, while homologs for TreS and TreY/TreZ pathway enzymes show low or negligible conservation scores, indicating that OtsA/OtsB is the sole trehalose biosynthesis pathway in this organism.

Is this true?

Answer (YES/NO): NO